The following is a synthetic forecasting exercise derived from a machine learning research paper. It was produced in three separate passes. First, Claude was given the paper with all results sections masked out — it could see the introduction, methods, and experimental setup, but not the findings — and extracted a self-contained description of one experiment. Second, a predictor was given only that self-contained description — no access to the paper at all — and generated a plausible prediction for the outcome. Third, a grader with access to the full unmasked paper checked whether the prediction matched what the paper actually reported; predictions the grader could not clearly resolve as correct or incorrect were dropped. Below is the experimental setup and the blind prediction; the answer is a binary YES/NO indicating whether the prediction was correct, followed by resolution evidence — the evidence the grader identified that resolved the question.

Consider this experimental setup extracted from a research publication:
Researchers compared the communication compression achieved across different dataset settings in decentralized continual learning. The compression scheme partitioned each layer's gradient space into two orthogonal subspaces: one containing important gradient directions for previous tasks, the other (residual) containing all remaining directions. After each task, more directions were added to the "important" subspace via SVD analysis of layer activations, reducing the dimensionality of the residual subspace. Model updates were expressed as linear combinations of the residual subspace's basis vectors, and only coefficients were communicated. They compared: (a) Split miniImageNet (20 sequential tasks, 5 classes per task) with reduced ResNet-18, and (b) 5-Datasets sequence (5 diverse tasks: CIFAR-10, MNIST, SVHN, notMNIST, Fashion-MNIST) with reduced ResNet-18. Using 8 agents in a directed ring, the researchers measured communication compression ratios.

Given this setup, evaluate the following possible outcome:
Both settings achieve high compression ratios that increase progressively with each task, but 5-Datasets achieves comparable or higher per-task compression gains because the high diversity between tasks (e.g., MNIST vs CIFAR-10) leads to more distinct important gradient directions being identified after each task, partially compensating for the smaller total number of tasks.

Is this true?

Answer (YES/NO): YES